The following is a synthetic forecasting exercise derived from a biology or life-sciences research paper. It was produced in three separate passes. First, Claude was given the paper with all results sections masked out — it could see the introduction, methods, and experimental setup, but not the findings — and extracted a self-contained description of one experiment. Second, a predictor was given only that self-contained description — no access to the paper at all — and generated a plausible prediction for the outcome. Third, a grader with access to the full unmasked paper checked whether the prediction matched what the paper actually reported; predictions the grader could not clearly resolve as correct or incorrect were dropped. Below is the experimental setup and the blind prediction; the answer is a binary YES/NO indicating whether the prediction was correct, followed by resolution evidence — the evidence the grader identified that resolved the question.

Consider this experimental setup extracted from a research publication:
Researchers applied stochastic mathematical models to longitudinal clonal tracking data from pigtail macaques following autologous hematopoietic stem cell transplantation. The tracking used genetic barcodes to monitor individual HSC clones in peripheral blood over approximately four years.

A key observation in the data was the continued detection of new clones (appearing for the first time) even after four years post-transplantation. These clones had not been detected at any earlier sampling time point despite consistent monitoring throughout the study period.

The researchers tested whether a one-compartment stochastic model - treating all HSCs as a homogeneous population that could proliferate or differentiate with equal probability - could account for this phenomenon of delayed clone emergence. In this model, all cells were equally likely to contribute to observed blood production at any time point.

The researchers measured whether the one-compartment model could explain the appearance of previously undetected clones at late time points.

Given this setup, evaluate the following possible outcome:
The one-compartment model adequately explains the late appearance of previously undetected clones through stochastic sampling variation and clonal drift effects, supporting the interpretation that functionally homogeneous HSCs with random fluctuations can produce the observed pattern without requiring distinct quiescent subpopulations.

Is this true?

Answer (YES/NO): NO